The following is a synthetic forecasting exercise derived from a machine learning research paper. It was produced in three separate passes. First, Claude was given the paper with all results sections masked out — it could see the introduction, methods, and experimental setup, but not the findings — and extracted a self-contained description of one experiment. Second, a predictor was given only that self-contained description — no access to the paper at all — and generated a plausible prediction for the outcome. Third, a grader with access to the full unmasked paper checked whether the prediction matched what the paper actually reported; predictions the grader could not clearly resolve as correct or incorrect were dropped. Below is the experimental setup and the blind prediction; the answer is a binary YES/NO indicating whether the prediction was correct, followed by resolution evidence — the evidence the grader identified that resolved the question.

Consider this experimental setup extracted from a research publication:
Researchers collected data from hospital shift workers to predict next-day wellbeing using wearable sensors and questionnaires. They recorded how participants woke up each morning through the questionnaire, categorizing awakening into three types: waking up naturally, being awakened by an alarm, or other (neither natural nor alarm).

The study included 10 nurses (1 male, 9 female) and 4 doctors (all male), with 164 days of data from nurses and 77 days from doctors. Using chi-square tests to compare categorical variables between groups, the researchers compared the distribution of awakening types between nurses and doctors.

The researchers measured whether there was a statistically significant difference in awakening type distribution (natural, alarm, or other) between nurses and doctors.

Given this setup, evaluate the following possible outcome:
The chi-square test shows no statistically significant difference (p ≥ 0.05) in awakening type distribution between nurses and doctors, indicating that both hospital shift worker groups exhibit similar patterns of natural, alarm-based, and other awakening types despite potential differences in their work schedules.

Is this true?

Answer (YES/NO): NO